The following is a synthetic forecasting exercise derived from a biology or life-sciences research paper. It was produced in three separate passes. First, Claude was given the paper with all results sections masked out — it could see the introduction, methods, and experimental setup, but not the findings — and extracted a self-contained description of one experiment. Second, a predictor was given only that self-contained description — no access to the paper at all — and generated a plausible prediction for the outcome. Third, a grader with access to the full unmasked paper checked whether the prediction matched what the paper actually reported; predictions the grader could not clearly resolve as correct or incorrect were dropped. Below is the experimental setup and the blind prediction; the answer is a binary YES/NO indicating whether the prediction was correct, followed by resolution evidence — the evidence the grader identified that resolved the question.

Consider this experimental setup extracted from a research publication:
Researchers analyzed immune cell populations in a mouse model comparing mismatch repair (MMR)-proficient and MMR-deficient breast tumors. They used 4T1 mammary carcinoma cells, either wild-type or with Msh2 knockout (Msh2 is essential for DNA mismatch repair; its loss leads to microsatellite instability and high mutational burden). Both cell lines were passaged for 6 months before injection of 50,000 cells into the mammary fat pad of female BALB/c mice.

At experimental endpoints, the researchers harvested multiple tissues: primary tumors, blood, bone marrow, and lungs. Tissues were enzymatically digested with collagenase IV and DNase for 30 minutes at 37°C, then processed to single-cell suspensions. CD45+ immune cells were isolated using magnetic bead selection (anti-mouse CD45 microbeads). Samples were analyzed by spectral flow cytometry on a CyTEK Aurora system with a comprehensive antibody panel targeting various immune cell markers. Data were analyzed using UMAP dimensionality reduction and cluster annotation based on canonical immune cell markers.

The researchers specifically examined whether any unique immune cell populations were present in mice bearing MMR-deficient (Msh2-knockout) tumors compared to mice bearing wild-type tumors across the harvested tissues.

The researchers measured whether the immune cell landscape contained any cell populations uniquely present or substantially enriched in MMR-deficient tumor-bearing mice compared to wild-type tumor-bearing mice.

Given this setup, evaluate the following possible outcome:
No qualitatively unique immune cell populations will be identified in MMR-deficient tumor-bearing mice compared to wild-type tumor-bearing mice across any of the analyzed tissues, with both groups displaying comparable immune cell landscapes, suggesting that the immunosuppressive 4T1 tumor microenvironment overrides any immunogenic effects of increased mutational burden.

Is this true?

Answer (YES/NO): NO